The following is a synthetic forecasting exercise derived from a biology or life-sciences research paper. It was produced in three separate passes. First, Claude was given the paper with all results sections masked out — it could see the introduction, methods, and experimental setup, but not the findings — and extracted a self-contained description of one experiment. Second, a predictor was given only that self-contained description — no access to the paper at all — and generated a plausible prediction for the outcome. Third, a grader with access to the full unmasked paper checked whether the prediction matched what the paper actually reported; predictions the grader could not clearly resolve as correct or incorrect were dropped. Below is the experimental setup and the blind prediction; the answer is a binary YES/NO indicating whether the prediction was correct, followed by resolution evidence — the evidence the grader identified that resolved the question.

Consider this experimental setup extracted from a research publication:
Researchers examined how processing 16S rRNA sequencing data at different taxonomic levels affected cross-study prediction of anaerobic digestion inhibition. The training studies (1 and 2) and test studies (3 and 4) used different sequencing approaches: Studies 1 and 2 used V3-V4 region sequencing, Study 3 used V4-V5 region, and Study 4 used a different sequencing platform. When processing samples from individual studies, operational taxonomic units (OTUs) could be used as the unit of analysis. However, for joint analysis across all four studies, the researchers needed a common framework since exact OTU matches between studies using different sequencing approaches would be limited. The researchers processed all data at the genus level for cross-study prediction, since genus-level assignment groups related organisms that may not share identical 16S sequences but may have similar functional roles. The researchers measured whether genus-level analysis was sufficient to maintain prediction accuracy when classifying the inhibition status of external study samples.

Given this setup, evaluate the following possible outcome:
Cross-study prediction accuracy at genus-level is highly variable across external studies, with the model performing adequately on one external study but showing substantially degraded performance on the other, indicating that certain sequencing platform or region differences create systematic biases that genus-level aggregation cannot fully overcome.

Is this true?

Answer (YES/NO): NO